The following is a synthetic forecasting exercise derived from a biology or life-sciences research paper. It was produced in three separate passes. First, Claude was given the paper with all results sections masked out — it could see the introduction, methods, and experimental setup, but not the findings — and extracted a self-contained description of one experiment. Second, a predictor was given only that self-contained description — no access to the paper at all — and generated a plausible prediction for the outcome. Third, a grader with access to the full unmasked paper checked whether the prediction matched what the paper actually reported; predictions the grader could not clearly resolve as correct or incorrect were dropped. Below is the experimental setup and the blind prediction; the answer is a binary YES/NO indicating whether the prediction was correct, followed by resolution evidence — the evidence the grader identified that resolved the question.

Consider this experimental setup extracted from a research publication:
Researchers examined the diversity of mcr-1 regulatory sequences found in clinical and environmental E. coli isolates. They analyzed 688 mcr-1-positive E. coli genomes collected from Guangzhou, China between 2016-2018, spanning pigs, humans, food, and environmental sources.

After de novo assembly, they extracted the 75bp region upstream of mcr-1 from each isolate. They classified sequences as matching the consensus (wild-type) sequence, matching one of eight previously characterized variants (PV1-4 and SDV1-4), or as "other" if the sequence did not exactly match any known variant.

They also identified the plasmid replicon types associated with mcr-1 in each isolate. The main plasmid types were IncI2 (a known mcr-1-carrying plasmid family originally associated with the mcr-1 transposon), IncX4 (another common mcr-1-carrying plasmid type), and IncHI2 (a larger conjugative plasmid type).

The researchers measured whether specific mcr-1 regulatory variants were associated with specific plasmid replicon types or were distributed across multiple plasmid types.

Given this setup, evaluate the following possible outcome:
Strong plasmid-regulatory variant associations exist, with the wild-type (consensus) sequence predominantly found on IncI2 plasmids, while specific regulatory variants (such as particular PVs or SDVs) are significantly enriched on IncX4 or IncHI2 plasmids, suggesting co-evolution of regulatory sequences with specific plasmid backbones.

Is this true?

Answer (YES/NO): NO